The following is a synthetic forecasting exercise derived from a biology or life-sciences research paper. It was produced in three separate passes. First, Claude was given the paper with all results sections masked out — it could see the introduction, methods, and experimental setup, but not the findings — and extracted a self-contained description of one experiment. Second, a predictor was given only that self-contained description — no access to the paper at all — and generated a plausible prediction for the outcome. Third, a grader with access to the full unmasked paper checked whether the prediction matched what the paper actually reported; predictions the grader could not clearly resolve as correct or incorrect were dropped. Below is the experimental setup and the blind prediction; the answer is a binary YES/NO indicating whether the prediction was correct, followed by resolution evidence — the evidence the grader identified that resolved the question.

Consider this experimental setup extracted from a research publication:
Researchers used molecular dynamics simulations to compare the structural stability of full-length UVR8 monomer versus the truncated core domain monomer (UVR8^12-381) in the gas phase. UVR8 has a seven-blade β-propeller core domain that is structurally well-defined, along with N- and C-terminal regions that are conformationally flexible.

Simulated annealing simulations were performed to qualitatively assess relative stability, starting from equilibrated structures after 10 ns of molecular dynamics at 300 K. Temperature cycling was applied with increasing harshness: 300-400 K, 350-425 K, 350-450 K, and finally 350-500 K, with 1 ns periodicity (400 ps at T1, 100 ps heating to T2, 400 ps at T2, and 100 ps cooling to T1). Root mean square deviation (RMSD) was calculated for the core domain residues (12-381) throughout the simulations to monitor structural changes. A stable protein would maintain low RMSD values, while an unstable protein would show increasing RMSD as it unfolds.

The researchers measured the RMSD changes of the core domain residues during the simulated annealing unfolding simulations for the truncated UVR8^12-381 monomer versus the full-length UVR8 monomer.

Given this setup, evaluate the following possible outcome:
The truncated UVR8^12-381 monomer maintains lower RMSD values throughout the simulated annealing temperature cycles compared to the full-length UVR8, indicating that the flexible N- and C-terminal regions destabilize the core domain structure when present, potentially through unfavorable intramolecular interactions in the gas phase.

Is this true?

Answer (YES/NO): YES